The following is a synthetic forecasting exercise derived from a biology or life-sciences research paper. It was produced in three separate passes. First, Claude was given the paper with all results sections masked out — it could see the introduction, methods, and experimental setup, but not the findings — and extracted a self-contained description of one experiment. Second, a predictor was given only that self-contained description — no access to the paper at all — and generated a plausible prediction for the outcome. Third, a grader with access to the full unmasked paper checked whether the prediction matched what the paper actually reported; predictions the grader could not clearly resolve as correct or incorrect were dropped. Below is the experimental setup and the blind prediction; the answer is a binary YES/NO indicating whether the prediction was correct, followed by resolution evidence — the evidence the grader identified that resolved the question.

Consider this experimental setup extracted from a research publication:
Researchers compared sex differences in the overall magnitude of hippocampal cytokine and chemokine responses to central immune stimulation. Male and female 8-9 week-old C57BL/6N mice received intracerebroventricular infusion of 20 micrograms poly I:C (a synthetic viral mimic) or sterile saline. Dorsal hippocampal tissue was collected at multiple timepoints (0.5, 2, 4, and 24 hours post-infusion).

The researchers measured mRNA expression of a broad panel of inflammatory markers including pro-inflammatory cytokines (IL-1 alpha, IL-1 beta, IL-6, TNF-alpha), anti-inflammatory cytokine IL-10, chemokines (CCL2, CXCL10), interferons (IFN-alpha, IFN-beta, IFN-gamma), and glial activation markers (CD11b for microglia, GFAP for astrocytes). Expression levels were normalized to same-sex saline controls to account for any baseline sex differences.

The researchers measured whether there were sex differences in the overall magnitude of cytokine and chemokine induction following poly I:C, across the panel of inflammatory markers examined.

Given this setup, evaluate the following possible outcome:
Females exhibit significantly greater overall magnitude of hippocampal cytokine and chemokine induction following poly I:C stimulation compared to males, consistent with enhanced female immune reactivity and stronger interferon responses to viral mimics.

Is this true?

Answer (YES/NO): NO